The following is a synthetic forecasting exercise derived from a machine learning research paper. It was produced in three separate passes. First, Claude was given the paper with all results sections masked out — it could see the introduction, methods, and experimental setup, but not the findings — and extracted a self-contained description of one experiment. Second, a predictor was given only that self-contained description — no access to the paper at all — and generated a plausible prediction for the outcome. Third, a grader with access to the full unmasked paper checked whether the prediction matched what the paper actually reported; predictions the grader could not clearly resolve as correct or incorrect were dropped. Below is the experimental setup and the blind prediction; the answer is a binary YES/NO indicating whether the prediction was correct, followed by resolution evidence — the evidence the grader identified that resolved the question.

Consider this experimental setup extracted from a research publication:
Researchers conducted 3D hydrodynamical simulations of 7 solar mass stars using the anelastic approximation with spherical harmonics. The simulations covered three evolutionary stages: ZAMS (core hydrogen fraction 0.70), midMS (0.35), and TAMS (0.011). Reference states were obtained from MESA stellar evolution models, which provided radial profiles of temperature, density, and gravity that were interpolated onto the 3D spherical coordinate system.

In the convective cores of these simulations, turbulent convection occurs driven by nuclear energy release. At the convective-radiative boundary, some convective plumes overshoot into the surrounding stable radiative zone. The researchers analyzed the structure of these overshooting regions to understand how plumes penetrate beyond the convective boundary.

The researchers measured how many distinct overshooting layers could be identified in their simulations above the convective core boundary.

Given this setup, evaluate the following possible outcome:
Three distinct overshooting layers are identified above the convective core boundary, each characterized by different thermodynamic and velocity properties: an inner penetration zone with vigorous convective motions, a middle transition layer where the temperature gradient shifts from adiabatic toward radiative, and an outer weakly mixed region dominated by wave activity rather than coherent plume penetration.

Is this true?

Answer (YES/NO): NO